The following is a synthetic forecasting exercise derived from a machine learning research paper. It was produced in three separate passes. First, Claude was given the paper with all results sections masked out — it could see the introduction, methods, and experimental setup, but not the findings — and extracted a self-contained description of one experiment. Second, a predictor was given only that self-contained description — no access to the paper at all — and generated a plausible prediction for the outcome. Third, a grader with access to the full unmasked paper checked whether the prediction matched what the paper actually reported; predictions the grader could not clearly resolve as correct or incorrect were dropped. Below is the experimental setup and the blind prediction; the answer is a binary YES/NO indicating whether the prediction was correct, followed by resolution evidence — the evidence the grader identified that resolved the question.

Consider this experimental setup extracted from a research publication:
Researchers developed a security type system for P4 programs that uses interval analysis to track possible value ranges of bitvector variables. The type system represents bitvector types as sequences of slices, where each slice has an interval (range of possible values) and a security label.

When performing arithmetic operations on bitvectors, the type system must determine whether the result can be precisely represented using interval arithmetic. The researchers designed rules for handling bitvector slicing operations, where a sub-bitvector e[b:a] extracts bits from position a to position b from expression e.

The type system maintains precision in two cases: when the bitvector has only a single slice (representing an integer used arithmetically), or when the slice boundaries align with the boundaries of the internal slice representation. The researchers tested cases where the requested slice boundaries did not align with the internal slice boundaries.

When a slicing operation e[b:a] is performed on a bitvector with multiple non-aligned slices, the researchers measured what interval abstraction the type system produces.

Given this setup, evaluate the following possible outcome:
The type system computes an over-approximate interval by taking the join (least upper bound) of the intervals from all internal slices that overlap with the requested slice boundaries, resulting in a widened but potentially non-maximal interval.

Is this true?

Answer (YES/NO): NO